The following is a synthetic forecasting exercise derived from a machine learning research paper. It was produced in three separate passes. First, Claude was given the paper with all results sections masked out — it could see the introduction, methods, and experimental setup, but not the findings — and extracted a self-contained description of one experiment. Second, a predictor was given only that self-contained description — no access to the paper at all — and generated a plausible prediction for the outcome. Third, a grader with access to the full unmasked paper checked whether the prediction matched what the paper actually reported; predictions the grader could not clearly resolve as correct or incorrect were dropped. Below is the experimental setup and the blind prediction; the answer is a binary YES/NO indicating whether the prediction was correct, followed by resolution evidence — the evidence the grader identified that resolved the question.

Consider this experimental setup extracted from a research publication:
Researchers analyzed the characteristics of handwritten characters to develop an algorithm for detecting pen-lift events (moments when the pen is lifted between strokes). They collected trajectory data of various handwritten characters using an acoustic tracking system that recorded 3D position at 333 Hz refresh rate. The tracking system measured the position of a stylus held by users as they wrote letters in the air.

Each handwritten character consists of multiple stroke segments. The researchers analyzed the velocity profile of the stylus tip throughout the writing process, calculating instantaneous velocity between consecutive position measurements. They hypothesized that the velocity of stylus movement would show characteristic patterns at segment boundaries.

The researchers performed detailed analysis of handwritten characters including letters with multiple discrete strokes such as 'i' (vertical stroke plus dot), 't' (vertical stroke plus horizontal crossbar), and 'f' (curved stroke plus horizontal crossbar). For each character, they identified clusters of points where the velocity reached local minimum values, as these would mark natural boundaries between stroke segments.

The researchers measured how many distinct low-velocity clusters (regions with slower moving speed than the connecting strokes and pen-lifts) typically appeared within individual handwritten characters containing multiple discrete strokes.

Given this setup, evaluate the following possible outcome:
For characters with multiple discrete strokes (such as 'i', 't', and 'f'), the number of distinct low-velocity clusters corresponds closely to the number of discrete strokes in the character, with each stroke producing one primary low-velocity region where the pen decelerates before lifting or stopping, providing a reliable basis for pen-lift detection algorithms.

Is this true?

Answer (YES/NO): NO